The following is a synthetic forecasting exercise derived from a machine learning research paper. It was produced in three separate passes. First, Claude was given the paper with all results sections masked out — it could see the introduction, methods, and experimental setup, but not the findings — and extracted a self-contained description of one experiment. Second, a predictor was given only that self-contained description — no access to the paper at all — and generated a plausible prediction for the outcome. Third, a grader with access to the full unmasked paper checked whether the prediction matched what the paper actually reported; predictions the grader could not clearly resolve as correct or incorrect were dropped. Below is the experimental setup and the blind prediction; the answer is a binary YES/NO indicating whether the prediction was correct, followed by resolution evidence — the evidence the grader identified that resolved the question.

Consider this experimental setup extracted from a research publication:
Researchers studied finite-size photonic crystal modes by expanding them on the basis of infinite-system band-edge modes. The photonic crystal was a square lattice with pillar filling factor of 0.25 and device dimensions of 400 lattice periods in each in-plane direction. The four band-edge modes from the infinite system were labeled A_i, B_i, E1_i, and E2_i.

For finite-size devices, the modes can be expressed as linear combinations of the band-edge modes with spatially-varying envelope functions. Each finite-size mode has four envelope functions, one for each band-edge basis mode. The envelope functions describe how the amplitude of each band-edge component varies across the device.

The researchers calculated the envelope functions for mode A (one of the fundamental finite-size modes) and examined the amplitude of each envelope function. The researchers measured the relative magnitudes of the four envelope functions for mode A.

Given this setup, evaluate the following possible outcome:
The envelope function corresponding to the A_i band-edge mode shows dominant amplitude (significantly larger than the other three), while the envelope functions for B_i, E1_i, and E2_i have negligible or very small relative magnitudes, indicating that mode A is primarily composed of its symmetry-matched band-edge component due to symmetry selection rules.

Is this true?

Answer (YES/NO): NO